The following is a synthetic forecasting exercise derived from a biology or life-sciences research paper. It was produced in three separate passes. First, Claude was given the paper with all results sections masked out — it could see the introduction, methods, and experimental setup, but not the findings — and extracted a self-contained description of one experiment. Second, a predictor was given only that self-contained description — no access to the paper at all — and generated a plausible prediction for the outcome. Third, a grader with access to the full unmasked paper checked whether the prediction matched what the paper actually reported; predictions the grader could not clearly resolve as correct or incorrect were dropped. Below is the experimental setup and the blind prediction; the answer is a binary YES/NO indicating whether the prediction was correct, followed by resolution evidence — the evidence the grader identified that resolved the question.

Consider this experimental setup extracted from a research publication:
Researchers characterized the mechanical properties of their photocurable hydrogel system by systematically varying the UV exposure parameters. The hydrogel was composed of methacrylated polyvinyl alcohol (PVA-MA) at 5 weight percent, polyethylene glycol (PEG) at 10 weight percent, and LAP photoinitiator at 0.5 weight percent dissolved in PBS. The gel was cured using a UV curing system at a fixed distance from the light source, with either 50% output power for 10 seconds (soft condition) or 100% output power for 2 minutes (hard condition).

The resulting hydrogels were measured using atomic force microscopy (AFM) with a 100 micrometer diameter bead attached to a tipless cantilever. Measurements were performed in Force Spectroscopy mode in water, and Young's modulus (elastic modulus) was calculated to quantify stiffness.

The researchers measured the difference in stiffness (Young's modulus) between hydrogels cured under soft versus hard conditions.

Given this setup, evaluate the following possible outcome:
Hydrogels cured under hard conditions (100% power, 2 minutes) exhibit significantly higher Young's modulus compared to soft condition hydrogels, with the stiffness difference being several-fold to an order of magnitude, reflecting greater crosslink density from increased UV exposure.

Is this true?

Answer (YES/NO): YES